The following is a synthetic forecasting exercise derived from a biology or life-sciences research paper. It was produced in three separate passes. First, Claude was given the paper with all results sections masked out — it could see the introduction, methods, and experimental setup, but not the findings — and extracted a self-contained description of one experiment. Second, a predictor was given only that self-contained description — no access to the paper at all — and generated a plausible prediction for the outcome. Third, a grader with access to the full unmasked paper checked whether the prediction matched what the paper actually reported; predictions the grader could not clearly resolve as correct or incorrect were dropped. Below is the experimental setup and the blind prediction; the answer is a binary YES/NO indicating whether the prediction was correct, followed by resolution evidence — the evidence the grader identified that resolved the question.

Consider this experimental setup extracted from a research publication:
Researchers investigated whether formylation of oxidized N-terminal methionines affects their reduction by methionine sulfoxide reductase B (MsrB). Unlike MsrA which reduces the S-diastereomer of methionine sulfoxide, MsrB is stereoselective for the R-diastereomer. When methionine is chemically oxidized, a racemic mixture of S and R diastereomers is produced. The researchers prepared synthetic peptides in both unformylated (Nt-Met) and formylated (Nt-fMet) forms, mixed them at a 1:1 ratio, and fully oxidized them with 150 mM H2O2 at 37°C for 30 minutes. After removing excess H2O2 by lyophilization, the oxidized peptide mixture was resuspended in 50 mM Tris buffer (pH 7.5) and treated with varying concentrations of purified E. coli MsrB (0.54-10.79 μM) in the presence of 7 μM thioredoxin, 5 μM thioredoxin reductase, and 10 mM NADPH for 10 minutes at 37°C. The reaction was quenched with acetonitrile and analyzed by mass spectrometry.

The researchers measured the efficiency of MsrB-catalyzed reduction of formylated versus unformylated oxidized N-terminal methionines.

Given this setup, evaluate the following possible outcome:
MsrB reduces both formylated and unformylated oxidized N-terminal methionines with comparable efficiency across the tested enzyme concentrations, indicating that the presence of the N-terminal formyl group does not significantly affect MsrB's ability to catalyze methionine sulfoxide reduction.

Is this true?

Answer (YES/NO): NO